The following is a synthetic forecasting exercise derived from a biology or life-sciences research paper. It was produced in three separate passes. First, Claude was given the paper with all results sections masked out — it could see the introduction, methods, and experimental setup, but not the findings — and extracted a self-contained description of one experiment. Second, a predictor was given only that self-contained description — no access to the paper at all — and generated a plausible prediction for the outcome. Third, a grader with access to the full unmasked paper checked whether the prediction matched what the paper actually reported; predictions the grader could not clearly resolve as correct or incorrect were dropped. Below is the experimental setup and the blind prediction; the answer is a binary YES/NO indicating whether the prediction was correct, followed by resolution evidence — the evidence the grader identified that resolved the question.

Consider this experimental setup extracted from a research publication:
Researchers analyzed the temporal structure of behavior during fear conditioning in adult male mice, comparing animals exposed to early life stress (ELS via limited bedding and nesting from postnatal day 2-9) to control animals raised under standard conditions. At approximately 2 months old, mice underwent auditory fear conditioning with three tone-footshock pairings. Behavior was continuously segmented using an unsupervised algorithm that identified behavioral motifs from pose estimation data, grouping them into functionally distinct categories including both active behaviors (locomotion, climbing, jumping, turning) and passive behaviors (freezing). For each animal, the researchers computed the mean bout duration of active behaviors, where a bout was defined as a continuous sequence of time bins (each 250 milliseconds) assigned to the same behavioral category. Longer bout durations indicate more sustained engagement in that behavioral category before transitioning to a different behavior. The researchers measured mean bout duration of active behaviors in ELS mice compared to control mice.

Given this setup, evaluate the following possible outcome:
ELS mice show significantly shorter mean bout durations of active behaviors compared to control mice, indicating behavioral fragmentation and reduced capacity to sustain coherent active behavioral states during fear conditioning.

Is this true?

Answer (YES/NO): NO